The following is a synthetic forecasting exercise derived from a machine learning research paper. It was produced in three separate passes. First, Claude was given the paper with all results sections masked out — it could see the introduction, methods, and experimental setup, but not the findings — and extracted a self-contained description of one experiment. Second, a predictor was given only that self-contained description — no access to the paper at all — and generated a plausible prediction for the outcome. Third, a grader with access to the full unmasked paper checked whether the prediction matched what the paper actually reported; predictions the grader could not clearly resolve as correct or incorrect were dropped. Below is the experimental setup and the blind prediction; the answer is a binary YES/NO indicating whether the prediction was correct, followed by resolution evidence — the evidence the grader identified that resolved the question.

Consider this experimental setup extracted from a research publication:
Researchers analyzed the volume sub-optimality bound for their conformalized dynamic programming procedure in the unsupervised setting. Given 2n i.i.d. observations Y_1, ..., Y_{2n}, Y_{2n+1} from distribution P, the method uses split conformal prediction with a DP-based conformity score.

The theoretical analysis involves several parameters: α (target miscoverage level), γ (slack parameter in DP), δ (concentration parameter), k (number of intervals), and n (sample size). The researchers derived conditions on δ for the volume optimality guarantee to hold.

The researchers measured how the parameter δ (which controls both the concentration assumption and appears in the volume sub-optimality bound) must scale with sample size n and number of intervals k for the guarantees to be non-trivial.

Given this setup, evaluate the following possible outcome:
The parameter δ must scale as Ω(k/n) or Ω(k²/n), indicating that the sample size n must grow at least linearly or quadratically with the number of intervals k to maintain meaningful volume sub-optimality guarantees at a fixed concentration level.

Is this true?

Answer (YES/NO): NO